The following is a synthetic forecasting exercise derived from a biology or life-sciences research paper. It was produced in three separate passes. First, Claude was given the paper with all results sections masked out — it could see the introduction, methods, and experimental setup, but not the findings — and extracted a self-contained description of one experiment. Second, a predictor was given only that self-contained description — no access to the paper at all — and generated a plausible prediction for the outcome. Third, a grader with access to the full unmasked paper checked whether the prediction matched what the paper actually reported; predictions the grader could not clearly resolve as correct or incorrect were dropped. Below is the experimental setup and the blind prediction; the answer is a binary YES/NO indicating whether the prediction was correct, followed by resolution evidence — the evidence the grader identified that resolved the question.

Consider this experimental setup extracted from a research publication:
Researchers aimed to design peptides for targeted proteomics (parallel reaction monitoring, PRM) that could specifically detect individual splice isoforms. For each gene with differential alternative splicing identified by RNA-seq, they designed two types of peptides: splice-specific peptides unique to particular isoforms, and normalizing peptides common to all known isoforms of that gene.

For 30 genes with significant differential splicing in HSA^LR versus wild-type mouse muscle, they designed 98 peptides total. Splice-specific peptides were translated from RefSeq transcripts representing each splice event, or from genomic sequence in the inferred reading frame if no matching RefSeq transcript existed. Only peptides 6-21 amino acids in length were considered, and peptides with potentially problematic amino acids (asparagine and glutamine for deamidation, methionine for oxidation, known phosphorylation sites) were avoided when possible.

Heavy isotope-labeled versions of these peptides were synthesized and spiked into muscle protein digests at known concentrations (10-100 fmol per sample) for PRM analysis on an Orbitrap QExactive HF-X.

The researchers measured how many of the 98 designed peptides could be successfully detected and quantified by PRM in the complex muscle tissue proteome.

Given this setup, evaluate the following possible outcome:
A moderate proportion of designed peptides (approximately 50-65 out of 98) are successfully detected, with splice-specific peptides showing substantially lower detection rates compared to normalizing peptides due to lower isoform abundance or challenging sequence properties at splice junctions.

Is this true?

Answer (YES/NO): NO